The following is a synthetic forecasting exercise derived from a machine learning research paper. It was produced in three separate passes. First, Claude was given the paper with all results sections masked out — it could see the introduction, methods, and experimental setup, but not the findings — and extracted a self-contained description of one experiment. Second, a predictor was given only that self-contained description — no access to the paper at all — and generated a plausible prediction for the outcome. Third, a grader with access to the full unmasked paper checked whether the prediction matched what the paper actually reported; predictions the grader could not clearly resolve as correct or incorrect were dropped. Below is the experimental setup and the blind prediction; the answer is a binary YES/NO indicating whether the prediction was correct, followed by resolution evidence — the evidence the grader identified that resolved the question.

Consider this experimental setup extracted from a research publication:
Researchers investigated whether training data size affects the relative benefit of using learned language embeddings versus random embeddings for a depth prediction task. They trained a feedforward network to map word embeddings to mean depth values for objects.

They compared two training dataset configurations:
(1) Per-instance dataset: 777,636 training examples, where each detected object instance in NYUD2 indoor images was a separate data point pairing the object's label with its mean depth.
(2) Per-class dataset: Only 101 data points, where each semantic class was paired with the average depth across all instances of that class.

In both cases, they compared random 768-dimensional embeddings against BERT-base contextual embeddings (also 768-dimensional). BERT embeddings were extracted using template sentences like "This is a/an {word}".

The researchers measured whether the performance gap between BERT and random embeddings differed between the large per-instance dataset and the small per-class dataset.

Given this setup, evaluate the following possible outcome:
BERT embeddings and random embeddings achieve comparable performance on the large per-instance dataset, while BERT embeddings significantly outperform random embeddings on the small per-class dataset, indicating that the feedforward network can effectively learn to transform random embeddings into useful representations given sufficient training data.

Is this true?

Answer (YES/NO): YES